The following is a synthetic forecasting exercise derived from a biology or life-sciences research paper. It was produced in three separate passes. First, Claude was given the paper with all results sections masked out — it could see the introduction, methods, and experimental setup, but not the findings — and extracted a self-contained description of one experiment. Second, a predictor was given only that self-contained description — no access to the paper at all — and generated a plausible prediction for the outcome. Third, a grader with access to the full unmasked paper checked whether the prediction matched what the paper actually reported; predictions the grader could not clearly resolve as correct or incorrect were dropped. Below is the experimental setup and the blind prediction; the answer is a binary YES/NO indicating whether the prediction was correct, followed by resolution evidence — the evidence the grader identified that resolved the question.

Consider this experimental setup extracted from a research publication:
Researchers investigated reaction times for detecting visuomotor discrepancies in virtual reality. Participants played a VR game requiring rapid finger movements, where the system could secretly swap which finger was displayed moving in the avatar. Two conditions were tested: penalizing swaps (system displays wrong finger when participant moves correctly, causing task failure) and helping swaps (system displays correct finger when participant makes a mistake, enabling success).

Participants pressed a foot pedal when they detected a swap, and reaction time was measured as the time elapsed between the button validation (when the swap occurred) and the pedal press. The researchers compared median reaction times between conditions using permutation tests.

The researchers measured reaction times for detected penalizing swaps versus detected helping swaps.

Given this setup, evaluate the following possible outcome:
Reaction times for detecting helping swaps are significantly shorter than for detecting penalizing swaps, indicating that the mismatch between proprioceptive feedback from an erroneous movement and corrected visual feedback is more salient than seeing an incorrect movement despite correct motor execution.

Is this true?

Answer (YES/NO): NO